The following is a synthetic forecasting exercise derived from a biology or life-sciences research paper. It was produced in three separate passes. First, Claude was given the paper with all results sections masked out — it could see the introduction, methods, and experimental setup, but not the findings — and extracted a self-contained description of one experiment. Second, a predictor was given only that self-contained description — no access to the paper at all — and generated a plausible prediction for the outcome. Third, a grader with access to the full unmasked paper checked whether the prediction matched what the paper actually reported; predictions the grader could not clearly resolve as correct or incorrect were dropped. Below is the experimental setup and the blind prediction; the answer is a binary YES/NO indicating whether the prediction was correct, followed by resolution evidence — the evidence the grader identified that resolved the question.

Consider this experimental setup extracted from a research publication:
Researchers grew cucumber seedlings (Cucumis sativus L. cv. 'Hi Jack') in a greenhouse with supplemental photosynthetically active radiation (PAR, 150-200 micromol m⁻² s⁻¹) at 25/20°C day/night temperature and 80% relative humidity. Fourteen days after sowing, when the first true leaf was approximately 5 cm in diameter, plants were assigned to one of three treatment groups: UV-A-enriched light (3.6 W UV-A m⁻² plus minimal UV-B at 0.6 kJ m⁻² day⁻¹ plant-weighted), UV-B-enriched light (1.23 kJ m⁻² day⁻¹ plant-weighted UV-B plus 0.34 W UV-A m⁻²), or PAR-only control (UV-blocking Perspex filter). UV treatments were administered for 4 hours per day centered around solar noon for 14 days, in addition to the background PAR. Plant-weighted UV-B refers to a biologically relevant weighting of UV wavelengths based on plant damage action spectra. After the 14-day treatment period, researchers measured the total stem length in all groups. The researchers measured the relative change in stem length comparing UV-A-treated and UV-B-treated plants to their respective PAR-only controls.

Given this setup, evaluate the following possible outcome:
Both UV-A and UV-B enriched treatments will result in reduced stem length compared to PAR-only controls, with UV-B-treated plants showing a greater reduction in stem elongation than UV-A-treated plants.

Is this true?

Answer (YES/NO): YES